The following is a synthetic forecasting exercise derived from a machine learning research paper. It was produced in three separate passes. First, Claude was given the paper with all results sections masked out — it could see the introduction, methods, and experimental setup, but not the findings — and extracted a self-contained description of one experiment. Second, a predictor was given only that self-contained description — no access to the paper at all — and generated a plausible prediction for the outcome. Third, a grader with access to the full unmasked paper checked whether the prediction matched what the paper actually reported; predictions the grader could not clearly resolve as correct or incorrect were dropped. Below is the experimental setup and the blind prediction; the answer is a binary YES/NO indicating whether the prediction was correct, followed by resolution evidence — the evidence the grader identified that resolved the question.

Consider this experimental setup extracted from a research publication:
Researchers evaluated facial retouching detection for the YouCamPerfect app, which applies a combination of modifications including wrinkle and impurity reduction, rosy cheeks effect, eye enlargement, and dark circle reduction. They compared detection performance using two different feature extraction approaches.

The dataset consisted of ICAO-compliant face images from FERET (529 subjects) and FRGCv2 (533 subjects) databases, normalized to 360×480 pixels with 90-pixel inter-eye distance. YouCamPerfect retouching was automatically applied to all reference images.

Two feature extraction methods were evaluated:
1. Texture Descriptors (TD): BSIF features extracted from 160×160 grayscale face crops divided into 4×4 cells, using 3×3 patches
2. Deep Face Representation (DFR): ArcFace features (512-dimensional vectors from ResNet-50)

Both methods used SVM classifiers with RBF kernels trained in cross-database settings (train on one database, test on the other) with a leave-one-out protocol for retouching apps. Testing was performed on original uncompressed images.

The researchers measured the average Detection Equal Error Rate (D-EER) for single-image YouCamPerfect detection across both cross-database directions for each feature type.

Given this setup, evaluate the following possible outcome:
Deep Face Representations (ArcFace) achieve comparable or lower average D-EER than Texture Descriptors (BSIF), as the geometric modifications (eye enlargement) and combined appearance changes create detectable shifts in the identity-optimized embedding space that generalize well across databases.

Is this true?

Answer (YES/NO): YES